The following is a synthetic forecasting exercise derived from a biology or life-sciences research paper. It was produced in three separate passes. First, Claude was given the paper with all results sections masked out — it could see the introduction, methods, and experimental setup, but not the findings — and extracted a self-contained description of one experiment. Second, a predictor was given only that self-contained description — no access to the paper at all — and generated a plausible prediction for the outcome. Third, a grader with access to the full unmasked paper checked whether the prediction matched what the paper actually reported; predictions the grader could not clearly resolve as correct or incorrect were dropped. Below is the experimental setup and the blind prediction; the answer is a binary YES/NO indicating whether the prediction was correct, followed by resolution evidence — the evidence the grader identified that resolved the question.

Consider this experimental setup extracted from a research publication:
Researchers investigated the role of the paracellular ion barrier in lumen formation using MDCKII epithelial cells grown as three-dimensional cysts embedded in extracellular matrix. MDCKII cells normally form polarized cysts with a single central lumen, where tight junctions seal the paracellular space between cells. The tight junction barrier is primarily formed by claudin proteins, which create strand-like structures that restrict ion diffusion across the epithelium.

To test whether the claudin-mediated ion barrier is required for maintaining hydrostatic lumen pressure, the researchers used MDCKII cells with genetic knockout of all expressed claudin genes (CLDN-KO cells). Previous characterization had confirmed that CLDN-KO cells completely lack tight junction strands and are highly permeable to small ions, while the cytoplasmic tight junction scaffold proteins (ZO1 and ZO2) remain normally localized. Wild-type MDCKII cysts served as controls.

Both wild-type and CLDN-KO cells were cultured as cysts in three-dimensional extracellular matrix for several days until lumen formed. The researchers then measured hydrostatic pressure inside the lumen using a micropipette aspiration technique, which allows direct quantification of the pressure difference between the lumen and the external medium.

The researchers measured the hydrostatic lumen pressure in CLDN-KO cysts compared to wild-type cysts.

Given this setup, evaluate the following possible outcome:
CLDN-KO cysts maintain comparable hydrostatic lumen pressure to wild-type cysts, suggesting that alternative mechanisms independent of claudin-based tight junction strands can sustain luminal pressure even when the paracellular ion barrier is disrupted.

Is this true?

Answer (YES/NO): YES